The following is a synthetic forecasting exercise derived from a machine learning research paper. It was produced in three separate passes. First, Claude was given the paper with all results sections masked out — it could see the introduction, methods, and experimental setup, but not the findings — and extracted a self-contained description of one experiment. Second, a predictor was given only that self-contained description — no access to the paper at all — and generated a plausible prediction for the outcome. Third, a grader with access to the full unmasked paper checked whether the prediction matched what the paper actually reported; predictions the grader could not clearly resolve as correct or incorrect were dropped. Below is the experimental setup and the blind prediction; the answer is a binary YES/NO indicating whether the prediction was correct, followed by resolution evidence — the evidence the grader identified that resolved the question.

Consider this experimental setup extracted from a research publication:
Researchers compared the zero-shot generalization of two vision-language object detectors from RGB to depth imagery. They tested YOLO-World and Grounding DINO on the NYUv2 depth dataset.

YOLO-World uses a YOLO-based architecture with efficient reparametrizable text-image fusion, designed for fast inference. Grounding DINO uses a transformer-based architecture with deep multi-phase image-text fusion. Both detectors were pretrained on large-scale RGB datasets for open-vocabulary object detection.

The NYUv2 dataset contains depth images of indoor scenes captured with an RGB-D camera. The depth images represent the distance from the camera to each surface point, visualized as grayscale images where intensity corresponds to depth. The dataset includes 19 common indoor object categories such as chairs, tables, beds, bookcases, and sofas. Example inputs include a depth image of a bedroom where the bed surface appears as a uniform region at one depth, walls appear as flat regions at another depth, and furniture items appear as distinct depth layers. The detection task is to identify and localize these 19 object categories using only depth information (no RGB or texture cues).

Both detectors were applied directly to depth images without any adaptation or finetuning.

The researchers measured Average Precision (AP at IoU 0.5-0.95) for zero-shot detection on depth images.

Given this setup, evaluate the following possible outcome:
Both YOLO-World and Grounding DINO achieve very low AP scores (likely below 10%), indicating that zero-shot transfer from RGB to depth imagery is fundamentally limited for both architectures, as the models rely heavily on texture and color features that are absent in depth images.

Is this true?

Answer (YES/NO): YES